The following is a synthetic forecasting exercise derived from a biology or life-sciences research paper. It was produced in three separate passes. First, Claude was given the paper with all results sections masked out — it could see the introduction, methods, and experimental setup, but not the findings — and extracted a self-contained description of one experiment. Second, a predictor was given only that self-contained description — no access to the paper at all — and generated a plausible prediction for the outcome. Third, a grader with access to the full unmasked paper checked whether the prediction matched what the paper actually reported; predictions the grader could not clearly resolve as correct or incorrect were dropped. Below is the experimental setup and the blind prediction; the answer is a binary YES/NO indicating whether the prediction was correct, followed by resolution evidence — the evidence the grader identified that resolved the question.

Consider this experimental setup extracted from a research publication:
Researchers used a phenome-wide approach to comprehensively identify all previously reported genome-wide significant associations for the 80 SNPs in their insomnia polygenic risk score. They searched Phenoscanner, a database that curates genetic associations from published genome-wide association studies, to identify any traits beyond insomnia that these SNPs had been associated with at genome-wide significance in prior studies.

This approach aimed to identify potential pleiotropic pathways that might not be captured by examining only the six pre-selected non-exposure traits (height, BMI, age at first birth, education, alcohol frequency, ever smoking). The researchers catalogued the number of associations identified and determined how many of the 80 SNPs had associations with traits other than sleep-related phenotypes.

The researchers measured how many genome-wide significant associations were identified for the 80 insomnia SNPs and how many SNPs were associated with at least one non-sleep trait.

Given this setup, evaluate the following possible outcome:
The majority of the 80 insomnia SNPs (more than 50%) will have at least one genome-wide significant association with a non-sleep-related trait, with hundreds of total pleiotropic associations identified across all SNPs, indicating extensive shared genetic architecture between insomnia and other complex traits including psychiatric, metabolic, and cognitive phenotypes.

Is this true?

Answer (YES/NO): NO